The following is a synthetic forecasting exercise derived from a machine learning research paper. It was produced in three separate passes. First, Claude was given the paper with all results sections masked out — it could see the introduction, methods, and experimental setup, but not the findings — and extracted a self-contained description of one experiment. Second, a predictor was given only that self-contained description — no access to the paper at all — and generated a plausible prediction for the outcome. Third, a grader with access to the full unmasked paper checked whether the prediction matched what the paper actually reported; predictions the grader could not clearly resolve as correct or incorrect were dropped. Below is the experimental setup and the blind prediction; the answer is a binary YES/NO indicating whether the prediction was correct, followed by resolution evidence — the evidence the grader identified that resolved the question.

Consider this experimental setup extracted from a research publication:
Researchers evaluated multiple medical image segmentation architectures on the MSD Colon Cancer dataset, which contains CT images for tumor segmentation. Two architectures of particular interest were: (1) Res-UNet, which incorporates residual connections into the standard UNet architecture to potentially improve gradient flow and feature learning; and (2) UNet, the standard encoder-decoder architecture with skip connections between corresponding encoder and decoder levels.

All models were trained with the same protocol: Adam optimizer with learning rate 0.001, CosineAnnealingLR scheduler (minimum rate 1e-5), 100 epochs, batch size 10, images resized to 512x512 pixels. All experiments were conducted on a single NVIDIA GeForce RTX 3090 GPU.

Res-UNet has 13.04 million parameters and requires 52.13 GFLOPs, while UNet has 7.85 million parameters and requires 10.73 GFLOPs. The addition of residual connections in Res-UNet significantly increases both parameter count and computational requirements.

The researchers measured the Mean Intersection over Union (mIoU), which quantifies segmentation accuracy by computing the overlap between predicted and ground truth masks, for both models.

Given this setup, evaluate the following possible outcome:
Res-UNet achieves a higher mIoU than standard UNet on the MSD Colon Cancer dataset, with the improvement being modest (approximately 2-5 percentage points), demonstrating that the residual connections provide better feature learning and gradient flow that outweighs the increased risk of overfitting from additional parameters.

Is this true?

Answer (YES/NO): NO